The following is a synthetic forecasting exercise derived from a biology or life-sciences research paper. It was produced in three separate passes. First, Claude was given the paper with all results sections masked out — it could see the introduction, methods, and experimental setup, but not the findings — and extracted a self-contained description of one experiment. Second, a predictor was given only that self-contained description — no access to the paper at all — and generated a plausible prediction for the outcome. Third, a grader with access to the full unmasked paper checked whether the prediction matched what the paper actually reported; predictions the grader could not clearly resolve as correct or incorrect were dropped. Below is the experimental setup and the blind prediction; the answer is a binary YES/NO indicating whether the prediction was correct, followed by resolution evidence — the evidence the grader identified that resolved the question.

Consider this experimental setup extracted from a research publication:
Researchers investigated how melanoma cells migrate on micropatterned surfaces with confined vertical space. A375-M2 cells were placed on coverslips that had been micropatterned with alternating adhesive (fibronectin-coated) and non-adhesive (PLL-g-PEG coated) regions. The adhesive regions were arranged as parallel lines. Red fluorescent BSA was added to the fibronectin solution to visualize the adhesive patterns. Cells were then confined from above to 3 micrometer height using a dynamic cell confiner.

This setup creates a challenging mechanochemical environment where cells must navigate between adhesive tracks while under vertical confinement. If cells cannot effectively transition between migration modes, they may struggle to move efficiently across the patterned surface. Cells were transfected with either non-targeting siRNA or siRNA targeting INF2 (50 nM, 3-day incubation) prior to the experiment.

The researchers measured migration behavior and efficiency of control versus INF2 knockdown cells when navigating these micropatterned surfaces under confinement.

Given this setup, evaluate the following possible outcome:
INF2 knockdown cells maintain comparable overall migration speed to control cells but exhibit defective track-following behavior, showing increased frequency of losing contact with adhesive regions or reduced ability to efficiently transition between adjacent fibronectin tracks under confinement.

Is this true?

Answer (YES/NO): NO